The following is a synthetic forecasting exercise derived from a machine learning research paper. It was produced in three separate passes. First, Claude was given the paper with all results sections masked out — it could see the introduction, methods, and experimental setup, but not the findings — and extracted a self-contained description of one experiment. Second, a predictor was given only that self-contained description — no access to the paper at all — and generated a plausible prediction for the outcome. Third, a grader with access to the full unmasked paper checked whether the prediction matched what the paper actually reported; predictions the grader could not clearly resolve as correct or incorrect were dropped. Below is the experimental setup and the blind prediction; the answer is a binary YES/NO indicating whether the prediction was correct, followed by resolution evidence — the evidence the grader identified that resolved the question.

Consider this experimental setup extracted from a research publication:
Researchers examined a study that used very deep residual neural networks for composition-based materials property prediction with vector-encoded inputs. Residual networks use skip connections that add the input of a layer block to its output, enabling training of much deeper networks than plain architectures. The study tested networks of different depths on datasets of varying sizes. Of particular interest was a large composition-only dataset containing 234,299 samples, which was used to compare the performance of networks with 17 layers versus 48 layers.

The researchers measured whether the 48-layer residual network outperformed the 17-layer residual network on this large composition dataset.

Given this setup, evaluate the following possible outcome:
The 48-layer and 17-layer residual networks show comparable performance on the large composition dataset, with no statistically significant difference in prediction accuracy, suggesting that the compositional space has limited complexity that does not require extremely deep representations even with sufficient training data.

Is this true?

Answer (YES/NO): NO